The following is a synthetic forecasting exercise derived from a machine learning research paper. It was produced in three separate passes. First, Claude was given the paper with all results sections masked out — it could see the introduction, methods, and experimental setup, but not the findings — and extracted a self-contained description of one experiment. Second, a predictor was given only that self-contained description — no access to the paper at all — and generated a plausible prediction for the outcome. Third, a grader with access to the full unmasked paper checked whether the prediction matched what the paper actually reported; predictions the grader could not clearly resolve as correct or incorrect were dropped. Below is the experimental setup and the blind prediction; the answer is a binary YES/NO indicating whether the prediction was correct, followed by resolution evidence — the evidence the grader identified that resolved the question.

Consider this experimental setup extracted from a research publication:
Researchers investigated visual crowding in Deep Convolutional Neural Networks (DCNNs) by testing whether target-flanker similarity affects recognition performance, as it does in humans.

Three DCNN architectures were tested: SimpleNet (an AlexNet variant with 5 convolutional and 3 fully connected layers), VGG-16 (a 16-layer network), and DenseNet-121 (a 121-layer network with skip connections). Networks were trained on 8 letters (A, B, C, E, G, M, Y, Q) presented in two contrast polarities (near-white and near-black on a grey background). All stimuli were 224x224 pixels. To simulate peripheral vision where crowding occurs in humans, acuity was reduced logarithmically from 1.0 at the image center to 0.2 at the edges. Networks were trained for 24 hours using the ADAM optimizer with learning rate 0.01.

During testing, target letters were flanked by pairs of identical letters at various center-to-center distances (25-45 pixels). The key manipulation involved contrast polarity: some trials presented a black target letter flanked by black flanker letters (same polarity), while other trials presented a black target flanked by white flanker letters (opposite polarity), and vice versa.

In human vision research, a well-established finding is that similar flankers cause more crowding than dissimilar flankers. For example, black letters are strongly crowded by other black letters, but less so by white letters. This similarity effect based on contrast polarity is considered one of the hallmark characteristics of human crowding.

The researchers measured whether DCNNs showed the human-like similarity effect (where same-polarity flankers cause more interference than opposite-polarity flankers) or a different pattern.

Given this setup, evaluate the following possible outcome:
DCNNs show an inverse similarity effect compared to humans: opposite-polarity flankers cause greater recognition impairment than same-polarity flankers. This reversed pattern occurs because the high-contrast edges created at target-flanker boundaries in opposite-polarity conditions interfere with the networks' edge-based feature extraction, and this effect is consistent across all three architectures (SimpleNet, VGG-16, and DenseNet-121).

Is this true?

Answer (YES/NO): NO